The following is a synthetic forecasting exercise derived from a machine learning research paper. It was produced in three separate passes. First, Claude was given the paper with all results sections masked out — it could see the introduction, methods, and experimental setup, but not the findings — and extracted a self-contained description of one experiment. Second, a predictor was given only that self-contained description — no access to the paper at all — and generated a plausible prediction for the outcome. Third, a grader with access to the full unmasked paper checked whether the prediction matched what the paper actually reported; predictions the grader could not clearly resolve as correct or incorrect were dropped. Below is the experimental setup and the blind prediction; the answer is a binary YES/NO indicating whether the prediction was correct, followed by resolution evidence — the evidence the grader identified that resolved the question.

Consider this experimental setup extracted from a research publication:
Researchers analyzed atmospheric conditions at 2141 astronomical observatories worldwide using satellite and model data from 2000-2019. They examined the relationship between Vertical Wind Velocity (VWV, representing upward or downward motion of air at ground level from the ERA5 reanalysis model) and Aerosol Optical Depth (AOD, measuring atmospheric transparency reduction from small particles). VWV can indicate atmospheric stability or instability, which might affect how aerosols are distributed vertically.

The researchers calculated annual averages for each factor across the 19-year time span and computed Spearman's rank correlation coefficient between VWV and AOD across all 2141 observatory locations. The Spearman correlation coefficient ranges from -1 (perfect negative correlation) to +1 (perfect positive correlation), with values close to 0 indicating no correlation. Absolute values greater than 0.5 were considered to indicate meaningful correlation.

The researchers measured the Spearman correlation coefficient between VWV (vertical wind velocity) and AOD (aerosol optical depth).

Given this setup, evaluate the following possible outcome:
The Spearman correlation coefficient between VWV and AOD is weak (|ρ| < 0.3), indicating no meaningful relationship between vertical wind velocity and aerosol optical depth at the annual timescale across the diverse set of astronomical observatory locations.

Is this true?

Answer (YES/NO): NO